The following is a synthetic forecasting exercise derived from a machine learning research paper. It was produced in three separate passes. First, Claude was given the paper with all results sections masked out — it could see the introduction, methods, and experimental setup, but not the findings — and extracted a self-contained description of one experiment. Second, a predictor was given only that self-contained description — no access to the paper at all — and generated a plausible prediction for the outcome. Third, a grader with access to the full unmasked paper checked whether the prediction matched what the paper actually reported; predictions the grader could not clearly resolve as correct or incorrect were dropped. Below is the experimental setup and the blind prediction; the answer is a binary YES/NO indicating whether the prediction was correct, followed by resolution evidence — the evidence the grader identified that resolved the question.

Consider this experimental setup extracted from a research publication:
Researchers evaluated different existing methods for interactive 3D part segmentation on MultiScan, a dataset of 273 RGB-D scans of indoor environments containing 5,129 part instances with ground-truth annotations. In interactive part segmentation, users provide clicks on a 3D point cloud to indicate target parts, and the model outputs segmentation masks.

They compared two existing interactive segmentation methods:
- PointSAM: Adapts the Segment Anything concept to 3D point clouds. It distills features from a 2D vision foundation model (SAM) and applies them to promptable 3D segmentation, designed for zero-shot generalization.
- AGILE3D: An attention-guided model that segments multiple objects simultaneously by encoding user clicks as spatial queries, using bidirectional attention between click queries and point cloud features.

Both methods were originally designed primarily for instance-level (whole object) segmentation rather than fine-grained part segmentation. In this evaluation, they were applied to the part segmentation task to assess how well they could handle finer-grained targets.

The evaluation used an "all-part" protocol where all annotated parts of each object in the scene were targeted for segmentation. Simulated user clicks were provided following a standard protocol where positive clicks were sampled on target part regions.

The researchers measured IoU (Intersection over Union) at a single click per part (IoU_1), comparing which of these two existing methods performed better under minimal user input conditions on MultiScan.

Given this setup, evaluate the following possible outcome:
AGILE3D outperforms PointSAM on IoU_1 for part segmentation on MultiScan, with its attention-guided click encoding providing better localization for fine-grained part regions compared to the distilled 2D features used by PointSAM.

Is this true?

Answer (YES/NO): NO